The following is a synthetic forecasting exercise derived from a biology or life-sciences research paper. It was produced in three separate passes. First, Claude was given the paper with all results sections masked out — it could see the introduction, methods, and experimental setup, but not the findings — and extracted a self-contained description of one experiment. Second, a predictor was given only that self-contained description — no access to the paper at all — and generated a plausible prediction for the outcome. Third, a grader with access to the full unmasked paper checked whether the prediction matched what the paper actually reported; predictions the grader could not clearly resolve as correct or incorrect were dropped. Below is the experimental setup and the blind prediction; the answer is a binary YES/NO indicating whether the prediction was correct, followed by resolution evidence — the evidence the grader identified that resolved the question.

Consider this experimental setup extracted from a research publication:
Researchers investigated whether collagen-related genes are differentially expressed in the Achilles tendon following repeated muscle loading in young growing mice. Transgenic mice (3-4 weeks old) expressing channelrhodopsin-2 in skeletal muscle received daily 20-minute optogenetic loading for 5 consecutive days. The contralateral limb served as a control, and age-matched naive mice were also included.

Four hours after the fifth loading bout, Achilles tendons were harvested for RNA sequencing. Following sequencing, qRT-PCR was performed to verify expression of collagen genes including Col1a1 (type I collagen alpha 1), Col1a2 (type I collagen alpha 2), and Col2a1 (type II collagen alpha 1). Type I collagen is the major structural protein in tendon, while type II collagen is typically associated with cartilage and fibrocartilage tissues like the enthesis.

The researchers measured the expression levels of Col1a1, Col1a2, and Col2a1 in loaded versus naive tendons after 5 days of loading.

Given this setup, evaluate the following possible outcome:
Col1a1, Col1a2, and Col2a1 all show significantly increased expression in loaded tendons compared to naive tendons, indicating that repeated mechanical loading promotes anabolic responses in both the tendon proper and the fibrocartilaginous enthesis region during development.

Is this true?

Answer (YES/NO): NO